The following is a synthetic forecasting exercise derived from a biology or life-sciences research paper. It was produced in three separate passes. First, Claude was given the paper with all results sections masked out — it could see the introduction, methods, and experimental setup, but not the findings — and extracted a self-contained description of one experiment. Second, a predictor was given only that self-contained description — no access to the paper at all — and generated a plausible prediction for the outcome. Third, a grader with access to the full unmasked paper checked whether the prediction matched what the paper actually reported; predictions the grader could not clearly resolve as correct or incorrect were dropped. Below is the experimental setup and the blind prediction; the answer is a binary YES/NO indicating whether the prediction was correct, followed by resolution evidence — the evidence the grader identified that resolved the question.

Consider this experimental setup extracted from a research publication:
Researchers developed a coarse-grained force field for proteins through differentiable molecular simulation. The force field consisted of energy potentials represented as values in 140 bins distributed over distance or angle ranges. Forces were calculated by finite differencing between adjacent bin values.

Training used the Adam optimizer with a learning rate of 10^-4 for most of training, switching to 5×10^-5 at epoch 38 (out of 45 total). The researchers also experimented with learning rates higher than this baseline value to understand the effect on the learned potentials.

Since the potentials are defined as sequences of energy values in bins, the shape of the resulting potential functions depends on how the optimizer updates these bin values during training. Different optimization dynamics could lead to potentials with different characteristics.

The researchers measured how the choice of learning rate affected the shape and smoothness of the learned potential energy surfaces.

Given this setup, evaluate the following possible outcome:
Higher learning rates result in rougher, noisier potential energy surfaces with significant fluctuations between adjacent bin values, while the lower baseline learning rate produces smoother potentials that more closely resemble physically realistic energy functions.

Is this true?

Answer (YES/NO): YES